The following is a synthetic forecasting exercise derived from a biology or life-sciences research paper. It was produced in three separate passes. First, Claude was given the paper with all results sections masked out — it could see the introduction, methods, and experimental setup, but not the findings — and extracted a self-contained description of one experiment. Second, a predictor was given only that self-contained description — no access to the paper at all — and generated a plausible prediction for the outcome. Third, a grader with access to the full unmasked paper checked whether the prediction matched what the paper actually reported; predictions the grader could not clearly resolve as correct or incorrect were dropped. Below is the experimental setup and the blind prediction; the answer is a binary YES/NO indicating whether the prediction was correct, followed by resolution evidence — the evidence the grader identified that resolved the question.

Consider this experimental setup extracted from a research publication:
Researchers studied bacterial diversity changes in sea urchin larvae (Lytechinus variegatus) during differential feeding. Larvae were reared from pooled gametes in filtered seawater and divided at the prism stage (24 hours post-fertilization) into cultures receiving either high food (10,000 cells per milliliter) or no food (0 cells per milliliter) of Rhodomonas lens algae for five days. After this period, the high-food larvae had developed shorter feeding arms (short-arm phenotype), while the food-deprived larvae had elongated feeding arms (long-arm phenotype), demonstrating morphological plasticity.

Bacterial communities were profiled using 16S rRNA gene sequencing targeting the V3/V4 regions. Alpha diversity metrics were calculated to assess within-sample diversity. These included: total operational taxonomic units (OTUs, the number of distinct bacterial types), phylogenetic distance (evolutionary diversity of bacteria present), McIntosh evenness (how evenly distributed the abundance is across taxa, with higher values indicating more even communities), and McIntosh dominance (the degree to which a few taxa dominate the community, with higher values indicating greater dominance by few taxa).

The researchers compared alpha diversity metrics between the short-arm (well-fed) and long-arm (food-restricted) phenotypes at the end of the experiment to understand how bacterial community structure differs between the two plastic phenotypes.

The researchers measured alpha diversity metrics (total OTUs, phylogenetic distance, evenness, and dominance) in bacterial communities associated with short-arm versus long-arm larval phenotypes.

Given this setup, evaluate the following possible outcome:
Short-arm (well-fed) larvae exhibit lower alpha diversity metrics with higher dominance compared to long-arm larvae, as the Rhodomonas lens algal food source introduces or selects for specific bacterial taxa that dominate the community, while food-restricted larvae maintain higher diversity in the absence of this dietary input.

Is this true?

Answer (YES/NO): NO